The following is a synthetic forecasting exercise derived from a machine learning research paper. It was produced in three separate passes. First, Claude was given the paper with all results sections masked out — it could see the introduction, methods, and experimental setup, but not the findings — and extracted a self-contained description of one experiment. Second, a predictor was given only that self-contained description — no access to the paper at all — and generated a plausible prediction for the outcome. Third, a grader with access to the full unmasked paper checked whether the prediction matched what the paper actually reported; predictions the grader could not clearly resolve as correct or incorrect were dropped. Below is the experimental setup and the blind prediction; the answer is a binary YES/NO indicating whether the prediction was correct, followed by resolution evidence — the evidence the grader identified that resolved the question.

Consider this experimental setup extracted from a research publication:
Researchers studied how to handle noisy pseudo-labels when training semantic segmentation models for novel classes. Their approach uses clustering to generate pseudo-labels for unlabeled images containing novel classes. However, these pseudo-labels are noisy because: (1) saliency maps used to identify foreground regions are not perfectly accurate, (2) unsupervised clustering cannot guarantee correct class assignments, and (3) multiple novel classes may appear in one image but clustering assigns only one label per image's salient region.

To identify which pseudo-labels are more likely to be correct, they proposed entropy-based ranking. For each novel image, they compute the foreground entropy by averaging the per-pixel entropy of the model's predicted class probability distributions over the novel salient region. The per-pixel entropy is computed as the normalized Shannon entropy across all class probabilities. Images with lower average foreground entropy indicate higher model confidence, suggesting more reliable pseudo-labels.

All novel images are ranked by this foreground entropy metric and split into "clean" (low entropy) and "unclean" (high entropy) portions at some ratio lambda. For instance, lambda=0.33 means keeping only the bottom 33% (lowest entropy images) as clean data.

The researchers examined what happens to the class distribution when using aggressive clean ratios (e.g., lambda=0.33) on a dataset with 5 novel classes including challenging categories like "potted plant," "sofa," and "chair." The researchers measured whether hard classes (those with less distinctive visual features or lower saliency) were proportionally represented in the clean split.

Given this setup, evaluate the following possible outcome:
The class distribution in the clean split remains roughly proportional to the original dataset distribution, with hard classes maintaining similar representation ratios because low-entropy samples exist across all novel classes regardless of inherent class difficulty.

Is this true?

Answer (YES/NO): NO